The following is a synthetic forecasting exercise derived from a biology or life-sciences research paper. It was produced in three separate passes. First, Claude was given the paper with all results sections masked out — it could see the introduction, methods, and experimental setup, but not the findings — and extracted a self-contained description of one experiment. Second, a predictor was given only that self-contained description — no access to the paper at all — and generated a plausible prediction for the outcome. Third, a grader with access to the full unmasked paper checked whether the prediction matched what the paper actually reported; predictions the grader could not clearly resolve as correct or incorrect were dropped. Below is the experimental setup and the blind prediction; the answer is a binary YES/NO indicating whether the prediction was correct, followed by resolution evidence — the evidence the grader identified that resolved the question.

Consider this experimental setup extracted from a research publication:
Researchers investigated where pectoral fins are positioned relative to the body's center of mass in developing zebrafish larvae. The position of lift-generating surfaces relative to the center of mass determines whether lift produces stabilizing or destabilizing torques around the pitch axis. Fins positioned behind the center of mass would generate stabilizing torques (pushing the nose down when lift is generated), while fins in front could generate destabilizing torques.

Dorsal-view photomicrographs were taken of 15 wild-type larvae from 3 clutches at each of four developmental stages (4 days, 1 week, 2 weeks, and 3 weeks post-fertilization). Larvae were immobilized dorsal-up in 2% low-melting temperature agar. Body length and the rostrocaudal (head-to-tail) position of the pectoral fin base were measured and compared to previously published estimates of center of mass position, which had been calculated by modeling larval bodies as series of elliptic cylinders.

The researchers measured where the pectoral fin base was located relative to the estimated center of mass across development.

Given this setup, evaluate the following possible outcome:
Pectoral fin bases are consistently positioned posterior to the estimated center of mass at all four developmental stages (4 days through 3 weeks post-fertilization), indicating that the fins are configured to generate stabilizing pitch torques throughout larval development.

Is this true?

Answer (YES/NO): NO